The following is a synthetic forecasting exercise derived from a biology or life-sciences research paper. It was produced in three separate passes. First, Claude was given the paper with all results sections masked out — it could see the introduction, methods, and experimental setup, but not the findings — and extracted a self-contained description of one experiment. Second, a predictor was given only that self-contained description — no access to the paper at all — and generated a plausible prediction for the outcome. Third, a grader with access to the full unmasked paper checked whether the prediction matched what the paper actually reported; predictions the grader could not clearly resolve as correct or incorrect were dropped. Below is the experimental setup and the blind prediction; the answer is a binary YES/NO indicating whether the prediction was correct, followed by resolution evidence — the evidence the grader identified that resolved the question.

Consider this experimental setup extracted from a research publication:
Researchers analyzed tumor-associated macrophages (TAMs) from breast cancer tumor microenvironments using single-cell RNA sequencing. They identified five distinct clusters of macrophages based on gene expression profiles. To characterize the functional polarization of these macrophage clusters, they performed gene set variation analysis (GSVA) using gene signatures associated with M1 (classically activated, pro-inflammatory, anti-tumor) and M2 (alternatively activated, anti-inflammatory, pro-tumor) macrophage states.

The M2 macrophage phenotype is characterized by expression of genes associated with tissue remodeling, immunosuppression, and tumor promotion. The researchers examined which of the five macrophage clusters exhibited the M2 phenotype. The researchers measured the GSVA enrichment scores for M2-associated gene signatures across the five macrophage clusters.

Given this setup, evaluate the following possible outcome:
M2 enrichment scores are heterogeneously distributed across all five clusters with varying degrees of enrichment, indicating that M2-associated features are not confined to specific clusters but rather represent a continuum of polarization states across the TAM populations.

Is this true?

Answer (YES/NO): NO